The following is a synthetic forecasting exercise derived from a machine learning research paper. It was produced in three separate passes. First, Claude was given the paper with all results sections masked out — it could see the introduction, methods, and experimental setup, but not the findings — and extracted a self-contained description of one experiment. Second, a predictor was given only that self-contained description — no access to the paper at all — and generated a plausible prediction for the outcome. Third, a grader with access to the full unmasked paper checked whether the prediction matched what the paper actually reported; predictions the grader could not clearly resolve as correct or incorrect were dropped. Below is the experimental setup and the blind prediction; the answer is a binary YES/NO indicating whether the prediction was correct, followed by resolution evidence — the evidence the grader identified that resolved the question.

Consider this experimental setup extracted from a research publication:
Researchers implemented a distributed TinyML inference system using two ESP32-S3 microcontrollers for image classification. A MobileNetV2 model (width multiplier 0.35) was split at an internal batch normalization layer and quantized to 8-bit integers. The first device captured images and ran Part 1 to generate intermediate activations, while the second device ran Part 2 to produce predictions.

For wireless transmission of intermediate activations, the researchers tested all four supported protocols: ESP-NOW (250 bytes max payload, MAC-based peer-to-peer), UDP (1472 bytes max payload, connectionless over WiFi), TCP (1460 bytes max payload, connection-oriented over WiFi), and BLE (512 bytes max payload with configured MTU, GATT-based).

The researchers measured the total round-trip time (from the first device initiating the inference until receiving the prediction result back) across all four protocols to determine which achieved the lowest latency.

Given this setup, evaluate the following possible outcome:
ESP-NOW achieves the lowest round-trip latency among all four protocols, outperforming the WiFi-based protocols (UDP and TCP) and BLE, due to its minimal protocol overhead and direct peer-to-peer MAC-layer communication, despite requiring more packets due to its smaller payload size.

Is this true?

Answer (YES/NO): YES